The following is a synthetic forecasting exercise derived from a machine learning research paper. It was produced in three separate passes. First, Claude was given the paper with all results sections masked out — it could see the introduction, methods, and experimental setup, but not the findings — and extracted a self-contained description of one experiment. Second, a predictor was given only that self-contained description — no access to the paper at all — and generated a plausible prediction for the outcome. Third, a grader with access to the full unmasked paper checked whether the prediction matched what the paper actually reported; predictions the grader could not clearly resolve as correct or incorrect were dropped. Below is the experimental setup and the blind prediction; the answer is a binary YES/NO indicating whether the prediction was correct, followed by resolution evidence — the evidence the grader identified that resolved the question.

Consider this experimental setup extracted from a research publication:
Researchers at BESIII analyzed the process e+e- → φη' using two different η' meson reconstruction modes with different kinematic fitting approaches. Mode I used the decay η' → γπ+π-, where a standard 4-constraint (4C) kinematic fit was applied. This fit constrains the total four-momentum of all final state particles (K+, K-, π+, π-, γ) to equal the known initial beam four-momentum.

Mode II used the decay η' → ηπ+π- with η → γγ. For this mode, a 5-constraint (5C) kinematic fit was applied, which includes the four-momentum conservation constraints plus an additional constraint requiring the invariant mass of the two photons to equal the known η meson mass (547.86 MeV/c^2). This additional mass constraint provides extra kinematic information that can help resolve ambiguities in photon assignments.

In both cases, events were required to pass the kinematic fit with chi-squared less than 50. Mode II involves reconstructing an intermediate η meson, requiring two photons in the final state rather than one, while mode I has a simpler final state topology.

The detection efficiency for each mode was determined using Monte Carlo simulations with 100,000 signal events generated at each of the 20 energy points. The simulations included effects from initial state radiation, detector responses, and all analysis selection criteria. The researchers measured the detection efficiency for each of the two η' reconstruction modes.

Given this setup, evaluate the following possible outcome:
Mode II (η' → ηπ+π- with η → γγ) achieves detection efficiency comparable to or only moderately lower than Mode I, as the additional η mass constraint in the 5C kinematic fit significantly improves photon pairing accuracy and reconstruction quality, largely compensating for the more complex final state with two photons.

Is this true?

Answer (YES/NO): YES